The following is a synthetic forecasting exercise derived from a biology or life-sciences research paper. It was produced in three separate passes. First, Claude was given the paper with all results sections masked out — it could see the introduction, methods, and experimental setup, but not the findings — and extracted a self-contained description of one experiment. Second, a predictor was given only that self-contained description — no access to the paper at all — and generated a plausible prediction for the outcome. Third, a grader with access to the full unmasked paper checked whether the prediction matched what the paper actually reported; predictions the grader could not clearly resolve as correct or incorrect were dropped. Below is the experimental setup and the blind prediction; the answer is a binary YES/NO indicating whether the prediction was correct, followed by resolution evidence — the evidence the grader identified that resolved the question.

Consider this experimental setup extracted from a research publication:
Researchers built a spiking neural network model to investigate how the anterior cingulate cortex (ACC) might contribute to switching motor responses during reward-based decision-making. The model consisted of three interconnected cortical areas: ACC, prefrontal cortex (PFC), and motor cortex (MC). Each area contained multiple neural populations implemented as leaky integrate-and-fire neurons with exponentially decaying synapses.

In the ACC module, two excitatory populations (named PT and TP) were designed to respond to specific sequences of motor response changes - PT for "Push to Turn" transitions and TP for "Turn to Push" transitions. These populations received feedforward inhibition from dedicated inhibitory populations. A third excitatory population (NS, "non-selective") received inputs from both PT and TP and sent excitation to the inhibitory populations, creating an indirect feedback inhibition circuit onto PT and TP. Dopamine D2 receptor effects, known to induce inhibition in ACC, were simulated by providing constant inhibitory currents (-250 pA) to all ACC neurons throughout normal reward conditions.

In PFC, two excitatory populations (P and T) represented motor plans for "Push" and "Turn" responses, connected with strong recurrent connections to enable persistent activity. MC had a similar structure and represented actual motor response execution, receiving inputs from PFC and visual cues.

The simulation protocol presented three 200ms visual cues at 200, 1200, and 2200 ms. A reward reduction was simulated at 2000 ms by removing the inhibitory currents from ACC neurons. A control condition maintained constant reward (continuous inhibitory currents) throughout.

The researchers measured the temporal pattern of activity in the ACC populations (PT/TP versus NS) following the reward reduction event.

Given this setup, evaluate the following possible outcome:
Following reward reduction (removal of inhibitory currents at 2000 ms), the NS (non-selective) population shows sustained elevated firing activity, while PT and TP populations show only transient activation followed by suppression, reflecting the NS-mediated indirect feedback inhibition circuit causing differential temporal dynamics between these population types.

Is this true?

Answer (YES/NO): NO